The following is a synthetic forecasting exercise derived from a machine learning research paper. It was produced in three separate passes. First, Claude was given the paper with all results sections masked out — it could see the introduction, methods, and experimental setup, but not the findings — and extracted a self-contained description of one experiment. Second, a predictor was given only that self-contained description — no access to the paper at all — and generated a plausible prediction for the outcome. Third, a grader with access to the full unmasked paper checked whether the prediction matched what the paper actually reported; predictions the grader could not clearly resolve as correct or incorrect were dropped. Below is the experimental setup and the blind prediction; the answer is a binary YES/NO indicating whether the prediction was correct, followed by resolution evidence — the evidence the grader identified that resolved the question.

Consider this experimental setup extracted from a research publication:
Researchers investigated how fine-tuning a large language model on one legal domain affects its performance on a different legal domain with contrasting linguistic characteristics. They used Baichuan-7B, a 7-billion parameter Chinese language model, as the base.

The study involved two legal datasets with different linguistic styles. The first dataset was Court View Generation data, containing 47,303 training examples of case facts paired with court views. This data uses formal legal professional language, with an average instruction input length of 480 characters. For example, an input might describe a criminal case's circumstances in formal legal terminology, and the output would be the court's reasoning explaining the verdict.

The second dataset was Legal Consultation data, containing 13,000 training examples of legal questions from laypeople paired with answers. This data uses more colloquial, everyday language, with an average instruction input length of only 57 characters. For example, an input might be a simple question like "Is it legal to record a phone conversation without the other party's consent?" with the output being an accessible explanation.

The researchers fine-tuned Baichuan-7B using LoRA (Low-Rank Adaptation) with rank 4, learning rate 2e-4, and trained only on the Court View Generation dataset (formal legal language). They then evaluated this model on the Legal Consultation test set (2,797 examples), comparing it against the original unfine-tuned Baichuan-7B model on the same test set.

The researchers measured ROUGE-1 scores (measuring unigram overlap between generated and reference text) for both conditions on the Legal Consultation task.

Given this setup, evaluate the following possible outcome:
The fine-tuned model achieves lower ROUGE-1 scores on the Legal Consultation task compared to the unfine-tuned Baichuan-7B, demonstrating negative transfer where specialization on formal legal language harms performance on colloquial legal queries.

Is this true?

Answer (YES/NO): YES